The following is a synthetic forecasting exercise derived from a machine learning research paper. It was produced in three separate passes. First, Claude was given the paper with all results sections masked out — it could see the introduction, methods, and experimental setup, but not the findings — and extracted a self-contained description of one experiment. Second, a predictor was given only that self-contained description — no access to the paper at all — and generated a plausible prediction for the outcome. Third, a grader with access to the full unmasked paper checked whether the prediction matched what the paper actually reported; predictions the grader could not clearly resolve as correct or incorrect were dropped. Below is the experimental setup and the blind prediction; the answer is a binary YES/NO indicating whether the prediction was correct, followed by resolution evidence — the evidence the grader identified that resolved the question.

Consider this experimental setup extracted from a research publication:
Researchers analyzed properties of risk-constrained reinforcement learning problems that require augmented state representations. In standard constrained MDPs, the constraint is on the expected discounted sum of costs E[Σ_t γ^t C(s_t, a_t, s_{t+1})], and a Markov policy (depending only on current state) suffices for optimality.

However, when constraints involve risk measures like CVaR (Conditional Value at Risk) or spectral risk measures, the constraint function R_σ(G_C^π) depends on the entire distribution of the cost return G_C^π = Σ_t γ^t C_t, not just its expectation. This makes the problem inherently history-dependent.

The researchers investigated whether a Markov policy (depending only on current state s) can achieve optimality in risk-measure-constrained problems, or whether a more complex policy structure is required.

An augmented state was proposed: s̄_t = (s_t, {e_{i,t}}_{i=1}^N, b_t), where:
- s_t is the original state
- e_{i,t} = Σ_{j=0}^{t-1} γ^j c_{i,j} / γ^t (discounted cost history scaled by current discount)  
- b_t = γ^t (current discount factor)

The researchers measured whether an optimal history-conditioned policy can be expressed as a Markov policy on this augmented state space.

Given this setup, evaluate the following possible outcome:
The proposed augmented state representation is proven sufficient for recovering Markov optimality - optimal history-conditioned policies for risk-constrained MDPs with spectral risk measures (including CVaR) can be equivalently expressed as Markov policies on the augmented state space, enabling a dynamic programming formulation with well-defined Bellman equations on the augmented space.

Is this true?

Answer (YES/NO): NO